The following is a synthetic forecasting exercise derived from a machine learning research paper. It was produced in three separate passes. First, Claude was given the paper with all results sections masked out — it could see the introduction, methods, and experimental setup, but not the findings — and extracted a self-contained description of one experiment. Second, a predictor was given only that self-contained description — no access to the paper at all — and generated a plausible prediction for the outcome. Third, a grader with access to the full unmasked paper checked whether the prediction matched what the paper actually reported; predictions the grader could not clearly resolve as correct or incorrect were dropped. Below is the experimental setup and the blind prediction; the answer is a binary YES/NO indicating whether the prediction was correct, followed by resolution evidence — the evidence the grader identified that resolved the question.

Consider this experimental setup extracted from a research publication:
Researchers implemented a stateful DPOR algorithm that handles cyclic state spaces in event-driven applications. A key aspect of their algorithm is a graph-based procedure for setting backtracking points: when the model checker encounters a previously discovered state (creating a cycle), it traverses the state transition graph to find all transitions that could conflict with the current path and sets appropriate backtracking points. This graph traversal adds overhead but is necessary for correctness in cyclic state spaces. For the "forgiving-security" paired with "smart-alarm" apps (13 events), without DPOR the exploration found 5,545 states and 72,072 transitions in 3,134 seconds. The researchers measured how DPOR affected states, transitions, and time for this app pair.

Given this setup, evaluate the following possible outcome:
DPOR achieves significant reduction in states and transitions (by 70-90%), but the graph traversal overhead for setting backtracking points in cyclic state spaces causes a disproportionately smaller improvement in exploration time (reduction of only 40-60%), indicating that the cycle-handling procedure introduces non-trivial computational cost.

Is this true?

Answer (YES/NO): NO